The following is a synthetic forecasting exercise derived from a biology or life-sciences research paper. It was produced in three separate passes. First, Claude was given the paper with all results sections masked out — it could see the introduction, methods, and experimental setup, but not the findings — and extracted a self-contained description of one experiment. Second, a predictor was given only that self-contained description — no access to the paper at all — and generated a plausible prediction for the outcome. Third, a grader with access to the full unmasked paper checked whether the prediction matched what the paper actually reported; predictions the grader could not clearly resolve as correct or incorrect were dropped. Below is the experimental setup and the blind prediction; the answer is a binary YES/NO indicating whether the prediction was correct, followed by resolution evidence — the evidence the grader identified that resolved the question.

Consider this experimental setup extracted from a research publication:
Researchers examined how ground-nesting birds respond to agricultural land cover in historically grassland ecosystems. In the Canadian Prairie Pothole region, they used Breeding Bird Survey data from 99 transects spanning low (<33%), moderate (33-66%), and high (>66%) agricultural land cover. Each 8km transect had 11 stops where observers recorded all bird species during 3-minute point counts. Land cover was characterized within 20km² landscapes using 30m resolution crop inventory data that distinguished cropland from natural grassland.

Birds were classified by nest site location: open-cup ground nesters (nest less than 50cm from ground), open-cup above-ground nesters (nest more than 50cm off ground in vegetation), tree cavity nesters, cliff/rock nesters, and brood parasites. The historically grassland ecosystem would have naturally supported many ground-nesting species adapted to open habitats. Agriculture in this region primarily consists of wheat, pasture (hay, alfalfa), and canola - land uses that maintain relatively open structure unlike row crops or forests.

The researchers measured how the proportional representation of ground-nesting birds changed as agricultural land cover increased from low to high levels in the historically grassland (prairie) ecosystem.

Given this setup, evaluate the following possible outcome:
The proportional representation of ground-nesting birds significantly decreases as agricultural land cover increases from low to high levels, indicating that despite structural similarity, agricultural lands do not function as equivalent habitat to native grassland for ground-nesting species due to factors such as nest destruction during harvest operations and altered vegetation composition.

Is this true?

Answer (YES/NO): YES